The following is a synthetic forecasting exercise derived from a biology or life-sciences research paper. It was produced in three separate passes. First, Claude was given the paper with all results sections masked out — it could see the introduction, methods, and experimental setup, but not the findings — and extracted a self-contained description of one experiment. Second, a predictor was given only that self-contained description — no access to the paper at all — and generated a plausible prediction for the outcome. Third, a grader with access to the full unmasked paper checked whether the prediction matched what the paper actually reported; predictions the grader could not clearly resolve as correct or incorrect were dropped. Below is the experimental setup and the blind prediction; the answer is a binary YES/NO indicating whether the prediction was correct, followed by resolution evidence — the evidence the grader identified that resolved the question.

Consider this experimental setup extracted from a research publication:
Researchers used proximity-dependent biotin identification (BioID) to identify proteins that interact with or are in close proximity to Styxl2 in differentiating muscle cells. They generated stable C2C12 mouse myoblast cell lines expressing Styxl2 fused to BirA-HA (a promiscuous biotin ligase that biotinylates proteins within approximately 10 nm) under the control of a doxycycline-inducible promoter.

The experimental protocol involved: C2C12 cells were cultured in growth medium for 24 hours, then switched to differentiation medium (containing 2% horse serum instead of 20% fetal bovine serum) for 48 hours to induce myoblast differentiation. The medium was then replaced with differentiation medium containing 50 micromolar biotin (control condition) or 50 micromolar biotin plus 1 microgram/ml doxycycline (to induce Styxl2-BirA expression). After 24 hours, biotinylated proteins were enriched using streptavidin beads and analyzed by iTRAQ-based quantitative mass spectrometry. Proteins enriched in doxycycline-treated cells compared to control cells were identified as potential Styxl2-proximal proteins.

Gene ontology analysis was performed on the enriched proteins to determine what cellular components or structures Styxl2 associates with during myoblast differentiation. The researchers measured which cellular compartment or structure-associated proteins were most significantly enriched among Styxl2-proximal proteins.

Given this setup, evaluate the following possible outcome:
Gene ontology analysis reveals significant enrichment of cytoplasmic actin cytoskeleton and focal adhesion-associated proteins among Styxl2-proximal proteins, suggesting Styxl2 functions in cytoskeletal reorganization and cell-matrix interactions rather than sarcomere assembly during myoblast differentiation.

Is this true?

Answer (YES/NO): NO